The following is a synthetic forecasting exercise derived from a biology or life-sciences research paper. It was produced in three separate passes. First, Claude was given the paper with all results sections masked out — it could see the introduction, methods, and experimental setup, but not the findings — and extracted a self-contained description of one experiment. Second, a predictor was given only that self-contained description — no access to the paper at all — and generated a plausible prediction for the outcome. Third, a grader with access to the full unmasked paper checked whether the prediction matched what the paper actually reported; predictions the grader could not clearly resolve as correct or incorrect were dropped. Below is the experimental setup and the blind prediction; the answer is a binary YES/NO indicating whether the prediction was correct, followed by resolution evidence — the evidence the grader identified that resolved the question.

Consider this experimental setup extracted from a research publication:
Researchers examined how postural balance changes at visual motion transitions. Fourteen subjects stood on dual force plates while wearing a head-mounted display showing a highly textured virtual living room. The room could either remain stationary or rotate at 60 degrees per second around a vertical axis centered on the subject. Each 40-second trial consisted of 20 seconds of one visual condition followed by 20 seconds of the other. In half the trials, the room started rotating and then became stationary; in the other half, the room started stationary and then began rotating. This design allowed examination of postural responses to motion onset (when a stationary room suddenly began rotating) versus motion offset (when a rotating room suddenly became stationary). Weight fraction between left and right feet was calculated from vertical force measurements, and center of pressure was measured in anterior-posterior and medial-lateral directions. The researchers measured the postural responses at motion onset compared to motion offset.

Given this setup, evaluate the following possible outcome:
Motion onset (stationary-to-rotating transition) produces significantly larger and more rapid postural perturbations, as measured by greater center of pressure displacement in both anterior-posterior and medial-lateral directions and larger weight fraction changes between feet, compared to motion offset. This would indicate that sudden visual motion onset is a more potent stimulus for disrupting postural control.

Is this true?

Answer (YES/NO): NO